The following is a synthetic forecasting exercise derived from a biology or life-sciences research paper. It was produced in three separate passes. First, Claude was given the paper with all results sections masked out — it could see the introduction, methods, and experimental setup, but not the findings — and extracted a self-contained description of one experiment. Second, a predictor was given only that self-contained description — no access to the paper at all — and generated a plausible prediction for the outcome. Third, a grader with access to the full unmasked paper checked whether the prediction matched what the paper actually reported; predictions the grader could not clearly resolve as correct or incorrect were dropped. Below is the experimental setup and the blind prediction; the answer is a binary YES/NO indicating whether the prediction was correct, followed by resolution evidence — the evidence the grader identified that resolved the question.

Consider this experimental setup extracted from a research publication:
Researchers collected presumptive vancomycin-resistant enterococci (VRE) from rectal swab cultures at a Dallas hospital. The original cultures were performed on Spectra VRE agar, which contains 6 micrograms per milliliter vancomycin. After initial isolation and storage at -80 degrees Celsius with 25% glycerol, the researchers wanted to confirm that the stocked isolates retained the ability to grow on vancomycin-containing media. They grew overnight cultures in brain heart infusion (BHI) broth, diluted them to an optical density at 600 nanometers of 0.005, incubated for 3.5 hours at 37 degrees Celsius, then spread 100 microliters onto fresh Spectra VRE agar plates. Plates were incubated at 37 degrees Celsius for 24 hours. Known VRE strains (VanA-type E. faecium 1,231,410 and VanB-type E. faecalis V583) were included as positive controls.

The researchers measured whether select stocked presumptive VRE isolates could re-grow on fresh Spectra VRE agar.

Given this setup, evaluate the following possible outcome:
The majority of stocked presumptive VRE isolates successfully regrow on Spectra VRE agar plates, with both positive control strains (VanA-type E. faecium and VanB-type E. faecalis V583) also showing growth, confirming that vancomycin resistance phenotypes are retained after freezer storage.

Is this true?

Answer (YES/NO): NO